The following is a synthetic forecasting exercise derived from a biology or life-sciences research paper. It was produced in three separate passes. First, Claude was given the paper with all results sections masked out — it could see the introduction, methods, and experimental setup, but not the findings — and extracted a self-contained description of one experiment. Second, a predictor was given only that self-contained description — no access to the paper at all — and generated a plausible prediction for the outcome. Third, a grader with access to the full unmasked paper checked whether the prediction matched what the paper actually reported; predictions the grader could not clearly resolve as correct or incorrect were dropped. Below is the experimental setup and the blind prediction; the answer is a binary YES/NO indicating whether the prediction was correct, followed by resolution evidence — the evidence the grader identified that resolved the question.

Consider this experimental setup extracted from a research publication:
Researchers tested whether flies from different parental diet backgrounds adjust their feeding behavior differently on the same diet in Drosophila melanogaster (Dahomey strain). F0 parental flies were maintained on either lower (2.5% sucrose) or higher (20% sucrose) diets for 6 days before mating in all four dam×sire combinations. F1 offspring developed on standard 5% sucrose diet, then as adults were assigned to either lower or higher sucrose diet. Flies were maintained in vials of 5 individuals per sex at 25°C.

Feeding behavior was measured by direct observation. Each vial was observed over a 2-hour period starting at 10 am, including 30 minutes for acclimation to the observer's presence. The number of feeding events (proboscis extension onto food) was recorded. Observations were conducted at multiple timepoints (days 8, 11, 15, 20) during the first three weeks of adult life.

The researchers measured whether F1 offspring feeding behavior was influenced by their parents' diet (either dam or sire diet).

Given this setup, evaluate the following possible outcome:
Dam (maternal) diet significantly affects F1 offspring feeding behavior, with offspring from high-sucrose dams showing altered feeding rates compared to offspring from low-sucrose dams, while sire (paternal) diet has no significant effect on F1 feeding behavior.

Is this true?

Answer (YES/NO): NO